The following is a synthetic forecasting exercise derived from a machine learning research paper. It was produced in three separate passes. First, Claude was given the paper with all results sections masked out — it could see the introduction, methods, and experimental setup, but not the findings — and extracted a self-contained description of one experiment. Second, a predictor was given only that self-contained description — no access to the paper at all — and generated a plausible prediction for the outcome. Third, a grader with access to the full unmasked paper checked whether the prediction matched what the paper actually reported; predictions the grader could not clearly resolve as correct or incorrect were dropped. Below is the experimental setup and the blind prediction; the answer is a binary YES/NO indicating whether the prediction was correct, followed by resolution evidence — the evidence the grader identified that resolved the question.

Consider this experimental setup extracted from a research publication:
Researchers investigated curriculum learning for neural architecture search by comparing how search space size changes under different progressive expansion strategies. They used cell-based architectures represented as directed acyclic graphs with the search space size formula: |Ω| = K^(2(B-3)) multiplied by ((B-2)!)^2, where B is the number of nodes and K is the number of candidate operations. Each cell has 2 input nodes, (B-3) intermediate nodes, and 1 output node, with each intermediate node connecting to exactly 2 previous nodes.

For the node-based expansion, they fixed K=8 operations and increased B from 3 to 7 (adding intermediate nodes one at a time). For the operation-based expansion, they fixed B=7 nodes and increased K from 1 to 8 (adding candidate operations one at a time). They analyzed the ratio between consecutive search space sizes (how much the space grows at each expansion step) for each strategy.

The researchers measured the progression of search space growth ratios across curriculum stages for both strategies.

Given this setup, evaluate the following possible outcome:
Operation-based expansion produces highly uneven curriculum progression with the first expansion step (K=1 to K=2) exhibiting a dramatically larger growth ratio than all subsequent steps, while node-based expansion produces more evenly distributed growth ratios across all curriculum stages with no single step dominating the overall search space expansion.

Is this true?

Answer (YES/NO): NO